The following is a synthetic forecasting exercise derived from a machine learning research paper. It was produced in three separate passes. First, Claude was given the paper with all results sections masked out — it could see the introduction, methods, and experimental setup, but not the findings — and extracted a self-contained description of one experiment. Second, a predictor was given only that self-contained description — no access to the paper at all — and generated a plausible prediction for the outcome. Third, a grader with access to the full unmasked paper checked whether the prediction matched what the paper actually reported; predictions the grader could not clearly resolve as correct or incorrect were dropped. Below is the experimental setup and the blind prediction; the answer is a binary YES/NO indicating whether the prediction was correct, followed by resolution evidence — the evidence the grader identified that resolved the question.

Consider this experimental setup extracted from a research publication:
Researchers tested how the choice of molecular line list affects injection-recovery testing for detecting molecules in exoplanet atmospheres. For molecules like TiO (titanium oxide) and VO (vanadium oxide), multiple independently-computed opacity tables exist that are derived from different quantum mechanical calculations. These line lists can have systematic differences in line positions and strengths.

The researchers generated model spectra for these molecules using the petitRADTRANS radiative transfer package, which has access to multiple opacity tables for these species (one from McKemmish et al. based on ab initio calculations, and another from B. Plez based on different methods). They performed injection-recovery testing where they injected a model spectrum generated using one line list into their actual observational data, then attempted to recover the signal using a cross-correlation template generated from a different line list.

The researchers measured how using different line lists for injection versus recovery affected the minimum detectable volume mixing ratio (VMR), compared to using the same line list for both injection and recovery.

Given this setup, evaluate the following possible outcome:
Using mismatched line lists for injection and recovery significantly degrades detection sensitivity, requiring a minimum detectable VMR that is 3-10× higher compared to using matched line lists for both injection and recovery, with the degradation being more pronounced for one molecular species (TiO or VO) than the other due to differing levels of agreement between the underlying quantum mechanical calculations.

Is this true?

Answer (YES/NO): YES